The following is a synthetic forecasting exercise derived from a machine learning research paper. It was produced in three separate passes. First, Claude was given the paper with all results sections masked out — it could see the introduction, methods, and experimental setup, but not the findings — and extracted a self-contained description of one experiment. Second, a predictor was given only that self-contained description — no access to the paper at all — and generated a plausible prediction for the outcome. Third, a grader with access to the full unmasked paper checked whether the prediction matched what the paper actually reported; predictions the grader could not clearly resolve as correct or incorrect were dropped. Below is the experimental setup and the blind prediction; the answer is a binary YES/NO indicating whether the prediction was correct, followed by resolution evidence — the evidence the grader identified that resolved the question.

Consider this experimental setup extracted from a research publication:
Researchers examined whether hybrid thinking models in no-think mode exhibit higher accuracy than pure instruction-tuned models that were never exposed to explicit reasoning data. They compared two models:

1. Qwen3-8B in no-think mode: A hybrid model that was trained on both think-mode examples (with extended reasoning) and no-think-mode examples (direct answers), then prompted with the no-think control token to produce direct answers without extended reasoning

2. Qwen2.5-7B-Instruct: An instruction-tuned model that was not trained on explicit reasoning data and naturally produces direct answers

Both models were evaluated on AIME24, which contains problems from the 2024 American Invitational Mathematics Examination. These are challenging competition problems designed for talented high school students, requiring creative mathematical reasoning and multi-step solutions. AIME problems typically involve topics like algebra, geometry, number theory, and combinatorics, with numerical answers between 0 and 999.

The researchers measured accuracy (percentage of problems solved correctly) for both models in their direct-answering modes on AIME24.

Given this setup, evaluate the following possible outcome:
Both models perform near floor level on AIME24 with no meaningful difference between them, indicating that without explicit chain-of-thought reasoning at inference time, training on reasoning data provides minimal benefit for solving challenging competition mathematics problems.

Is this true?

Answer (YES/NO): NO